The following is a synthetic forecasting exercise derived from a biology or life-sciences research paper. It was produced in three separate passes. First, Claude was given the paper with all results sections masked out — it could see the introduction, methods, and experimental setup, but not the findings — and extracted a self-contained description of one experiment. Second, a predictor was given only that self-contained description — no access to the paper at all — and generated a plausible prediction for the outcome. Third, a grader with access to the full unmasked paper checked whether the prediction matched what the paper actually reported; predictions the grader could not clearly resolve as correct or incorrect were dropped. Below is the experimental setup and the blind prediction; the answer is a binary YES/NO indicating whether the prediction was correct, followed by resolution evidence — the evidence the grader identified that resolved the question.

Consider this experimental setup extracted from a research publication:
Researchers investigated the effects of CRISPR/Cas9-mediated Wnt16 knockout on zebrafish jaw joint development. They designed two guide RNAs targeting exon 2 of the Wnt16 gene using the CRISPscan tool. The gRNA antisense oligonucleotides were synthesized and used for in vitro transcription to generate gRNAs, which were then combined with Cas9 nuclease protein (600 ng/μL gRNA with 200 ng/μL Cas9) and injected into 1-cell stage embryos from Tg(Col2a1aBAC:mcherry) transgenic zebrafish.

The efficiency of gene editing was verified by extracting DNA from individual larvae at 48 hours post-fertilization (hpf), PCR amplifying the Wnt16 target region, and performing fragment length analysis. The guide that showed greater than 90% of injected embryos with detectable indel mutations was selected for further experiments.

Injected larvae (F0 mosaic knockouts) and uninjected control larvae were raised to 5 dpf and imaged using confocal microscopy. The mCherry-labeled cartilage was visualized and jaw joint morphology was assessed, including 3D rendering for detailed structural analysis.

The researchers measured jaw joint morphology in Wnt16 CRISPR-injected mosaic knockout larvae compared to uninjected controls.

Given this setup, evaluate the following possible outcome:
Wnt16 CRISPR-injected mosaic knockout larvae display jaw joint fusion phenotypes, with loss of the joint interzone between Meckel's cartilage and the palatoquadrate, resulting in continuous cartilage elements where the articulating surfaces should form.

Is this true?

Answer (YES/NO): NO